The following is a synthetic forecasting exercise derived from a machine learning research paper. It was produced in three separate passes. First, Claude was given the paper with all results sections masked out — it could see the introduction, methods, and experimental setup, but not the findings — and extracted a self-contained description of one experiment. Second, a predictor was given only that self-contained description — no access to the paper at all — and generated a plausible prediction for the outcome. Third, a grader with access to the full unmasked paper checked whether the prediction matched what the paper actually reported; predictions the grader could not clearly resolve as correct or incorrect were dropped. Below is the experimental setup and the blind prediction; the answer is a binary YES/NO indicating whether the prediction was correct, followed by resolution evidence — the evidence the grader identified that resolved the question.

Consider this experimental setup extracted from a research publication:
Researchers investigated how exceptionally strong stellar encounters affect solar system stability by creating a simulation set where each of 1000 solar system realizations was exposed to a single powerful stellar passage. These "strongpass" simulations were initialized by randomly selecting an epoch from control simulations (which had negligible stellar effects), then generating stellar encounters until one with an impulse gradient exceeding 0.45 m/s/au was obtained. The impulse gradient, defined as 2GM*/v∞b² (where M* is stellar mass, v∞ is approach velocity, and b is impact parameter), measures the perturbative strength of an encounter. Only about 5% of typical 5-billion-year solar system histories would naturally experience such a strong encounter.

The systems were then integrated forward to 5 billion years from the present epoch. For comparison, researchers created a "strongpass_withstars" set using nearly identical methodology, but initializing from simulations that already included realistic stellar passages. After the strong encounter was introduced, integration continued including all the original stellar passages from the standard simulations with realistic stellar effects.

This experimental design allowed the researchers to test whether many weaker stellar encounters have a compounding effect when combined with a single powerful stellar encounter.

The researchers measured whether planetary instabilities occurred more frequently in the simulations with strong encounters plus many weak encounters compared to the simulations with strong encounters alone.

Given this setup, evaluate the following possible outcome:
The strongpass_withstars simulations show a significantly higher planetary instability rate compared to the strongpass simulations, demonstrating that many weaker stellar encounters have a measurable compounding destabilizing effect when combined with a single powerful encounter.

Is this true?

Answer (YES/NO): NO